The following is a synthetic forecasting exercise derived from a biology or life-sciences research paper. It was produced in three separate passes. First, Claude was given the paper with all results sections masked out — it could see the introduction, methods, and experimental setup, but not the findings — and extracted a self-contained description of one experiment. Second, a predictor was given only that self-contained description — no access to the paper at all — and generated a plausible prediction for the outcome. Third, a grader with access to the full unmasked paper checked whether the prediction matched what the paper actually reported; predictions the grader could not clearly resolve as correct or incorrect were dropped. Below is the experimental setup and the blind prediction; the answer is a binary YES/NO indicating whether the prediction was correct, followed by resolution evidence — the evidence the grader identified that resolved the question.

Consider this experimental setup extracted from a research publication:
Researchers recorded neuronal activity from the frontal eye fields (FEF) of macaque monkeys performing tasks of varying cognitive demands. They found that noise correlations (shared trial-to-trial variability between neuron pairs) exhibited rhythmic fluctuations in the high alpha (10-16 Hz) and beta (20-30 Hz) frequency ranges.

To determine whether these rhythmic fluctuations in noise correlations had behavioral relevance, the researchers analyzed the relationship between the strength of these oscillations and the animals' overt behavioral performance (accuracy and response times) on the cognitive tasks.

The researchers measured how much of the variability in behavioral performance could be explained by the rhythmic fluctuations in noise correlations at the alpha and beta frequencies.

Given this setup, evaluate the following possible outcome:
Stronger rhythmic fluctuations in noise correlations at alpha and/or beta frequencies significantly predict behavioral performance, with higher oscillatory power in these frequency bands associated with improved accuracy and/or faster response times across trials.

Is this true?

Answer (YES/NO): NO